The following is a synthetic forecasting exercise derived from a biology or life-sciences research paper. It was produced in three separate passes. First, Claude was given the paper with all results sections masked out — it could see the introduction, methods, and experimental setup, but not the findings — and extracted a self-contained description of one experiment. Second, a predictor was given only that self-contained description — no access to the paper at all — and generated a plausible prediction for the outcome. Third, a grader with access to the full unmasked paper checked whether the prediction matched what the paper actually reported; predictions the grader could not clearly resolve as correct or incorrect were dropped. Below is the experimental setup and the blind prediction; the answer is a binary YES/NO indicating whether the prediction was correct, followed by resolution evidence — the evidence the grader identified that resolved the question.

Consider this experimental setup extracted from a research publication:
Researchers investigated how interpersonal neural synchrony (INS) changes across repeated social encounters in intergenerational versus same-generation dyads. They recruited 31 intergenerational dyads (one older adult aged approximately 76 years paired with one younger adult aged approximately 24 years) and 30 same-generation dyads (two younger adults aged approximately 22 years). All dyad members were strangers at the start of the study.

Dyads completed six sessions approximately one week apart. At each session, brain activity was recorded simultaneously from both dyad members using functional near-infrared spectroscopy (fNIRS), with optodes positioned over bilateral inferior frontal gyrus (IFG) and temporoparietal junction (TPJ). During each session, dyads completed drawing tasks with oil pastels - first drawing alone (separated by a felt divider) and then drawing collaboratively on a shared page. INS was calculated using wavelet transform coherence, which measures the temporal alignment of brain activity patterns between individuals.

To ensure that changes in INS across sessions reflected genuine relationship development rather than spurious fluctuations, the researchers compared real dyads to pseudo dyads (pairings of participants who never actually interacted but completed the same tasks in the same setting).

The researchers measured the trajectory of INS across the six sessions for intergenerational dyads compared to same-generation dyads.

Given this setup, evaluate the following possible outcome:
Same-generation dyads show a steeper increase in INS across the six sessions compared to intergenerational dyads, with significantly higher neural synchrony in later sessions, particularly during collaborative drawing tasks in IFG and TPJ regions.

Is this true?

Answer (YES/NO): YES